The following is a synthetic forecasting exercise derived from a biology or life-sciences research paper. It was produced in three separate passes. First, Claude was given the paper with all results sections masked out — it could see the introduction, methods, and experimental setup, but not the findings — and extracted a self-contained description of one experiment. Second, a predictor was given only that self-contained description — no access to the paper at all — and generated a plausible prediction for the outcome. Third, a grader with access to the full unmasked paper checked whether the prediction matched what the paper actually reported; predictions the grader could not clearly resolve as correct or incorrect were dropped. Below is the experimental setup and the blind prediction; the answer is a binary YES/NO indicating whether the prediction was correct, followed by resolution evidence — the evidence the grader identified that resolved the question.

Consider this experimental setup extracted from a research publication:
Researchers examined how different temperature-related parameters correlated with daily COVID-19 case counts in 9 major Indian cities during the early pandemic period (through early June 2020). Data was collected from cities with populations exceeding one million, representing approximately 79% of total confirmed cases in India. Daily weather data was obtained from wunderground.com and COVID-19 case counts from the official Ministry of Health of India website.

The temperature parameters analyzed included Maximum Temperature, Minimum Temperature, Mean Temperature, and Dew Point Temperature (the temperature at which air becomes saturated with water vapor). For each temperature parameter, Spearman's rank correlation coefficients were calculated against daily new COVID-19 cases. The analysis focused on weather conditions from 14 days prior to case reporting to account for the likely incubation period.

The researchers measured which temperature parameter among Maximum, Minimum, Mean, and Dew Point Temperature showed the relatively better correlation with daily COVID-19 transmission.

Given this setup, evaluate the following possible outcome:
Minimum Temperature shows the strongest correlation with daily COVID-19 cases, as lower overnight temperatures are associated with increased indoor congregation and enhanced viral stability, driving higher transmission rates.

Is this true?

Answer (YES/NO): NO